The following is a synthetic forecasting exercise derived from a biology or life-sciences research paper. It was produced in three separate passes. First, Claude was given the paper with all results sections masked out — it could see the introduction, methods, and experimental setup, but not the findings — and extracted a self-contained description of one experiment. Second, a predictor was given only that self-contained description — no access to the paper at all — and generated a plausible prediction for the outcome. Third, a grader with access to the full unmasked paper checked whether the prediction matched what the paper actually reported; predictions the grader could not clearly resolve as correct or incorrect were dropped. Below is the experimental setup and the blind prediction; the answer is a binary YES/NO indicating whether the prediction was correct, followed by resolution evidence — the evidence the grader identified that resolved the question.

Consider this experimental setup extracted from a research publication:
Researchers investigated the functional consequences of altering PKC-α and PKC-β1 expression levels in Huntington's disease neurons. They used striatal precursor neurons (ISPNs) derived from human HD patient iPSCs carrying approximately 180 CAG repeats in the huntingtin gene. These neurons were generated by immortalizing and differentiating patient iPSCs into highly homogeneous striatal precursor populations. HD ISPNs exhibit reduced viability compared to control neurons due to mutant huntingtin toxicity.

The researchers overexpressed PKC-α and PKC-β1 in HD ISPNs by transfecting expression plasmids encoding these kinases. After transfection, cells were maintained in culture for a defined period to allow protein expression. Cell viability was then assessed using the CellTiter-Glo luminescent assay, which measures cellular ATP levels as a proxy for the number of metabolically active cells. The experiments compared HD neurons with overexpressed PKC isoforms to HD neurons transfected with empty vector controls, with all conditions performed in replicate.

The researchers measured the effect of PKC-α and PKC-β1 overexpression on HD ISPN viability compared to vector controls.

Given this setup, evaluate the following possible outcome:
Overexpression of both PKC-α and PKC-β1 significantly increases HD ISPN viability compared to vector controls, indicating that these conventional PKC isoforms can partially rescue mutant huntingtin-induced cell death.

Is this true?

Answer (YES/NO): NO